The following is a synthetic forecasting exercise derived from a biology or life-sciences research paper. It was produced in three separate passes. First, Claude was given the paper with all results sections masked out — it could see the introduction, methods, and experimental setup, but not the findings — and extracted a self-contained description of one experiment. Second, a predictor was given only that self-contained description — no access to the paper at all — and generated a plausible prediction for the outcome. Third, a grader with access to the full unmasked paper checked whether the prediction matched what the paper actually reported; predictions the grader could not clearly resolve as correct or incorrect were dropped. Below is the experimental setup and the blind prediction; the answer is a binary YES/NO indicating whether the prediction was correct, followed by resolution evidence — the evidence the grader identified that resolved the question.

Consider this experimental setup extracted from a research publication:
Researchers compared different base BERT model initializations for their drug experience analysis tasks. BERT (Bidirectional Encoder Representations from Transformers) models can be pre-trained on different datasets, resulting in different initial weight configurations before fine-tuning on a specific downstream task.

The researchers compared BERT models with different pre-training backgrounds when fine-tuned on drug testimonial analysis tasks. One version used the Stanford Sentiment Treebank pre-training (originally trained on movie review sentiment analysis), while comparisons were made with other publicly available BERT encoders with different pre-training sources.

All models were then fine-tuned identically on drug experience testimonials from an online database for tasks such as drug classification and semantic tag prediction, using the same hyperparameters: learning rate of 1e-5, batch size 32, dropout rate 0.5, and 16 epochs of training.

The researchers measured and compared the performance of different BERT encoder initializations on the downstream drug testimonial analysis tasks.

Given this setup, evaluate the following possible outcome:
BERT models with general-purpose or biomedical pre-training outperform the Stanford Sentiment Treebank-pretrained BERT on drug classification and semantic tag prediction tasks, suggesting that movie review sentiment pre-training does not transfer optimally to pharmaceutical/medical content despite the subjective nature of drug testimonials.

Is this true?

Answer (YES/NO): NO